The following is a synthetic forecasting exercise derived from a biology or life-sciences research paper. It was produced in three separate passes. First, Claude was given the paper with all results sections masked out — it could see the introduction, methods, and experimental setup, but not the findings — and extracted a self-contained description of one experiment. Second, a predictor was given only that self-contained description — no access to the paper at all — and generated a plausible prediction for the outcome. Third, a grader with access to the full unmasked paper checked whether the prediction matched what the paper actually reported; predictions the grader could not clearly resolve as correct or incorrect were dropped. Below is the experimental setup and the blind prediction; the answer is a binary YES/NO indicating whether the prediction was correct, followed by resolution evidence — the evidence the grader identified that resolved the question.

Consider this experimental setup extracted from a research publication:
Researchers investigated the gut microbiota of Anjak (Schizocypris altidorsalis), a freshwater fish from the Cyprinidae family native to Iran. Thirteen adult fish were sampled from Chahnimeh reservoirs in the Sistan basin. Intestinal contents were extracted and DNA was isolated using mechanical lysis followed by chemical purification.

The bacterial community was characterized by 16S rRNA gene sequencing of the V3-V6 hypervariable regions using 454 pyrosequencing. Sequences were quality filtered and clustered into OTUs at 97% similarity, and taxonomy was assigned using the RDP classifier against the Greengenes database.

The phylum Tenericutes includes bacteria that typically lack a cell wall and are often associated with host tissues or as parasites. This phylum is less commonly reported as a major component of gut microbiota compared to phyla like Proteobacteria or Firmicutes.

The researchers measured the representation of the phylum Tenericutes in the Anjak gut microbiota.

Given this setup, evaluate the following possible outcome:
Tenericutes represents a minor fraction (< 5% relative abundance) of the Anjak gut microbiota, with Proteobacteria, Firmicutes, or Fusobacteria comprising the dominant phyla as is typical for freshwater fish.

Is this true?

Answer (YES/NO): NO